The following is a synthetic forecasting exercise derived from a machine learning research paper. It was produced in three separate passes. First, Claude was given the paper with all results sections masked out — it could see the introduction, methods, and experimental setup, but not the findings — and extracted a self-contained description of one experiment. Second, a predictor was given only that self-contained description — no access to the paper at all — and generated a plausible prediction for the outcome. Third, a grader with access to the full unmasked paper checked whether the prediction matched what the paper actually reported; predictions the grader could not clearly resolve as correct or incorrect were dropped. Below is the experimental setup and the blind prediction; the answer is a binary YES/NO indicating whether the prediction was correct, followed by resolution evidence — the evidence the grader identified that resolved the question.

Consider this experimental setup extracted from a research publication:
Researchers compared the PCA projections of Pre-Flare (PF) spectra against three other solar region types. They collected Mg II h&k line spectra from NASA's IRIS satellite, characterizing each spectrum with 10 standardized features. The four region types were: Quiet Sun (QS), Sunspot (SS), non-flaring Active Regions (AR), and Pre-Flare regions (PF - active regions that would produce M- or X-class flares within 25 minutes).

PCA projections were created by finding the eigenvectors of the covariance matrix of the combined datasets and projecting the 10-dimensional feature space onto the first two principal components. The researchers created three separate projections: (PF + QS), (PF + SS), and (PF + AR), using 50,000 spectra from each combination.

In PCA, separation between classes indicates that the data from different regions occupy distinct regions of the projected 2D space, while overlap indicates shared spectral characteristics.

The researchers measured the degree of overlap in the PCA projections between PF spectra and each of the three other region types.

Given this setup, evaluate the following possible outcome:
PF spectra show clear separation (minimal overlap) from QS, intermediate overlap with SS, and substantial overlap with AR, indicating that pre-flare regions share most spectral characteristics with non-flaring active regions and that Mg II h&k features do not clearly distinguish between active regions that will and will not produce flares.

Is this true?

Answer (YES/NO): NO